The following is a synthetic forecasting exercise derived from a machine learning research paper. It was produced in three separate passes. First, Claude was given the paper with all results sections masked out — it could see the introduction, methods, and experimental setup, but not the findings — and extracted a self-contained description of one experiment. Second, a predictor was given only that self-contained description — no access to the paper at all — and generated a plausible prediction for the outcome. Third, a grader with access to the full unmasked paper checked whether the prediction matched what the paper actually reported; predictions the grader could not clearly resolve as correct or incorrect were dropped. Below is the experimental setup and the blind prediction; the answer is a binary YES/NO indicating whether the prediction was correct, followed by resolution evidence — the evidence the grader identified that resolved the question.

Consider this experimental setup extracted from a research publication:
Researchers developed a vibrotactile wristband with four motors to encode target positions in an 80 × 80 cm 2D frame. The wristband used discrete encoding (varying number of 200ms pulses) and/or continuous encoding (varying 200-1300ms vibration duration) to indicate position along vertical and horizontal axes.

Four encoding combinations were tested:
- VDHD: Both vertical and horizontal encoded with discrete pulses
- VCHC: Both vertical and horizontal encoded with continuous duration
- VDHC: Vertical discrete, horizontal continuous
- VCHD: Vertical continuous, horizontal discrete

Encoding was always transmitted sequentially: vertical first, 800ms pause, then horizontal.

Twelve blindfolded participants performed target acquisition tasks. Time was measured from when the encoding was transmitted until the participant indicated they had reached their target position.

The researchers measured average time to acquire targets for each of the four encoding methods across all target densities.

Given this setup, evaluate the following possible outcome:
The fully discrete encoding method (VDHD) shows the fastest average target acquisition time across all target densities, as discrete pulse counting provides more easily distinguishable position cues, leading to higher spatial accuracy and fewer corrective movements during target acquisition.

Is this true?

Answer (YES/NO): YES